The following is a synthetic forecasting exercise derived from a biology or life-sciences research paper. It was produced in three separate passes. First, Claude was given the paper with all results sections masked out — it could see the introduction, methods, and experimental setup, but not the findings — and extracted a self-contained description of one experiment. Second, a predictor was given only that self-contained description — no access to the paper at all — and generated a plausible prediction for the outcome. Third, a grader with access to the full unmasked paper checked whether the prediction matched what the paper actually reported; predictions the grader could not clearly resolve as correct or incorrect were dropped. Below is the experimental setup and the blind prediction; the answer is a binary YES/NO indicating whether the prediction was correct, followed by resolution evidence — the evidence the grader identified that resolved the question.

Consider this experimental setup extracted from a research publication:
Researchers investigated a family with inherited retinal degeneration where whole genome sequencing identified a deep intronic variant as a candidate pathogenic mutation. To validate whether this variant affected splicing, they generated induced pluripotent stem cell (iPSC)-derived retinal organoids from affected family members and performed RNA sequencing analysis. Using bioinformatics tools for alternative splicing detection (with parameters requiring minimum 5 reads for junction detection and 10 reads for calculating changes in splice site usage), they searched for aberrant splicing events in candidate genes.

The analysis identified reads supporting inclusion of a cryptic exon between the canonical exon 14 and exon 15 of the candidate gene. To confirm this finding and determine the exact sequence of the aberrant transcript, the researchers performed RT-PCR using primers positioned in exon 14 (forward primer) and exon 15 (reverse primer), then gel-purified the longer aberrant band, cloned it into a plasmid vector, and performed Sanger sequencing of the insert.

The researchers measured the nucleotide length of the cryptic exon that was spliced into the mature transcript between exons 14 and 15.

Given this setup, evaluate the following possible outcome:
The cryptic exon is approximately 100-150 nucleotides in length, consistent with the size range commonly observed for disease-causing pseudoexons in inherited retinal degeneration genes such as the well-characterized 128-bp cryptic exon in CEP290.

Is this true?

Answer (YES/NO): YES